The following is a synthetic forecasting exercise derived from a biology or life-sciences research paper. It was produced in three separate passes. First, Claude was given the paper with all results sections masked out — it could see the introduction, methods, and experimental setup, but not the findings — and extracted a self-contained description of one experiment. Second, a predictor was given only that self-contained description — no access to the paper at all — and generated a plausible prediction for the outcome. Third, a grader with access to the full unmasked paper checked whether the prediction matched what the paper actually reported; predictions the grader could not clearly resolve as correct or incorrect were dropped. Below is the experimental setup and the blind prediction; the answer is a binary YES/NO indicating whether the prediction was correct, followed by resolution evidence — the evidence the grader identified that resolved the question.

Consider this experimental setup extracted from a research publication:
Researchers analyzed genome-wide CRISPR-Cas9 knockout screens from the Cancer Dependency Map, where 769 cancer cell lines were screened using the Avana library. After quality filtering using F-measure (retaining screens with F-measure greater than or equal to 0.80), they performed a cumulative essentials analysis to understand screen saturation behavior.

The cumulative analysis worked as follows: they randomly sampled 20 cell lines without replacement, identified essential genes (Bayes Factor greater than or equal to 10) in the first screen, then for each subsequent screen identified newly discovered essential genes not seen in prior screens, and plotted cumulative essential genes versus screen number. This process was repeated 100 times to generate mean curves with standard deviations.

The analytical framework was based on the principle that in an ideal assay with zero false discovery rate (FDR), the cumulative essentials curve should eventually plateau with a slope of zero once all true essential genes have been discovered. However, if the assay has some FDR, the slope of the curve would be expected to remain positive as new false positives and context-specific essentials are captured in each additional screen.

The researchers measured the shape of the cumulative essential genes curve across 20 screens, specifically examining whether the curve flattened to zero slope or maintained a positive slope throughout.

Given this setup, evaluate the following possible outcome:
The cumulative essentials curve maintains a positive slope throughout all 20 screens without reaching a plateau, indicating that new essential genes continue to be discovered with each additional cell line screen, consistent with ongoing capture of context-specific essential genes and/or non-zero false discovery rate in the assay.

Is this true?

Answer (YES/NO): YES